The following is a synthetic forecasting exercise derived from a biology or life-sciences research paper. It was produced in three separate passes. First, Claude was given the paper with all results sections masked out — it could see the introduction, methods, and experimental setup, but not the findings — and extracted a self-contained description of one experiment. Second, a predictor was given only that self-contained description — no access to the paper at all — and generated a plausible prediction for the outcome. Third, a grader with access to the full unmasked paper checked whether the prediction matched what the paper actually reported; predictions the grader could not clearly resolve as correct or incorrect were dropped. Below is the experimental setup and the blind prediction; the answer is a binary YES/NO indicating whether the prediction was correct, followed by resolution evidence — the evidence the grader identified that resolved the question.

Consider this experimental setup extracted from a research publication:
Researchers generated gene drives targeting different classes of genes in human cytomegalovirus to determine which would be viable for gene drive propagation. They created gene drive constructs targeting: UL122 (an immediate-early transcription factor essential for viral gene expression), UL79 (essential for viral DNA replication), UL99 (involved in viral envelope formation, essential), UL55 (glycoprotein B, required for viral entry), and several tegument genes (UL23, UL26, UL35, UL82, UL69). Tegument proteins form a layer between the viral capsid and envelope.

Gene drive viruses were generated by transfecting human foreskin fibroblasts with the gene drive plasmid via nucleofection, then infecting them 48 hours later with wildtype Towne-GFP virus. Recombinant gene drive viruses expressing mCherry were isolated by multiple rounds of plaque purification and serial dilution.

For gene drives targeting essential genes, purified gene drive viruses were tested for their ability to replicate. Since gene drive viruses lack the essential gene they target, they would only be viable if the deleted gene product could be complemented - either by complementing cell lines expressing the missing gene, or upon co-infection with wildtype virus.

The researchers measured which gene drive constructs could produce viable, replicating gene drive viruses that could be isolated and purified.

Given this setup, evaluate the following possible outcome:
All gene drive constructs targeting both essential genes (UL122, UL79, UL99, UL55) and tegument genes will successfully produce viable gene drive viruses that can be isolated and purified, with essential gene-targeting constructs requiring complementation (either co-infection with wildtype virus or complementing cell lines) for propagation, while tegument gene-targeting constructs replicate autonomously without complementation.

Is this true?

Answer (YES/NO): NO